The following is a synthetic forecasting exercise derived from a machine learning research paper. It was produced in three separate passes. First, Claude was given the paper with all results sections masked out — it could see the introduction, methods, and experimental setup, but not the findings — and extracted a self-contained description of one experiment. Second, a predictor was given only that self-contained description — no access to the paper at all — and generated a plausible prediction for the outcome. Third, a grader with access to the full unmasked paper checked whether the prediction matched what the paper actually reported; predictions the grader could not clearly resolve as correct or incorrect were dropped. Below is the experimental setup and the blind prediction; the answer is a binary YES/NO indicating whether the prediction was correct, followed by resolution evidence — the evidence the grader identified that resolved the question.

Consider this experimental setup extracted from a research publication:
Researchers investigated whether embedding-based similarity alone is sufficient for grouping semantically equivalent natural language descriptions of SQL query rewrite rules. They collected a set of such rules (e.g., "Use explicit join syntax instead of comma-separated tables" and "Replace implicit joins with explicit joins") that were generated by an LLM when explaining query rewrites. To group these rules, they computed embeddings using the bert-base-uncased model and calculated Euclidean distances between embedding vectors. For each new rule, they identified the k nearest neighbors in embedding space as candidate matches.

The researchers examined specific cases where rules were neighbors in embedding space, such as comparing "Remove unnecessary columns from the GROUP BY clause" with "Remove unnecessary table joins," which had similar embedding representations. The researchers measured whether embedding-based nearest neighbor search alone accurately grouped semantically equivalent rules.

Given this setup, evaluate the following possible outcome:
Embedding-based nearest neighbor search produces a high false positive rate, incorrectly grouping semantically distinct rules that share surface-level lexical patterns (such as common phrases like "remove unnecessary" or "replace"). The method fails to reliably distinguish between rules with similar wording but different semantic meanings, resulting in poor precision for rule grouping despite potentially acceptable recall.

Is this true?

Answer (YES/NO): NO